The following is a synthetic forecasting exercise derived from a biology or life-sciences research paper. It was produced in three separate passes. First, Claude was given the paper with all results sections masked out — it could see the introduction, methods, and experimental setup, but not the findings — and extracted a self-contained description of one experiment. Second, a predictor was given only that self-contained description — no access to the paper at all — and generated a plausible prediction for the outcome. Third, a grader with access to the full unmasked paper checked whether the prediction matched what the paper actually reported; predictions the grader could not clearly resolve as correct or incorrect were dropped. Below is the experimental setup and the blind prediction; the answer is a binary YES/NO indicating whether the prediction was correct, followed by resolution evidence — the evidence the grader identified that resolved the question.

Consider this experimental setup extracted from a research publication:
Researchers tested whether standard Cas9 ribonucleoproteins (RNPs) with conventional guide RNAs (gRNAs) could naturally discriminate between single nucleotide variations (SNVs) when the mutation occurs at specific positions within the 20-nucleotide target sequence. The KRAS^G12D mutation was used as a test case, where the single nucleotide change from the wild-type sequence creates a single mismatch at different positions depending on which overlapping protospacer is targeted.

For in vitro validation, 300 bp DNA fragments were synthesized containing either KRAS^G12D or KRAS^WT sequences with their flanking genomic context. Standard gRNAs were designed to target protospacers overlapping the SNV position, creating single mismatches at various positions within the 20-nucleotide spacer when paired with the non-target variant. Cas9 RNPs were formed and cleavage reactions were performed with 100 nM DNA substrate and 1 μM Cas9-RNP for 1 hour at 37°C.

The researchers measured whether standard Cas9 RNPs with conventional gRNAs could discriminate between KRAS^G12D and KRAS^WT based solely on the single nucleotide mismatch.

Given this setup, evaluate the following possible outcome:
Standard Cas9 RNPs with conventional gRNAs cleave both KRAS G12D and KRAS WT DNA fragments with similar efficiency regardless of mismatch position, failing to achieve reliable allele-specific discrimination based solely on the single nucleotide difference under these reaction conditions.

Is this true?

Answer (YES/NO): YES